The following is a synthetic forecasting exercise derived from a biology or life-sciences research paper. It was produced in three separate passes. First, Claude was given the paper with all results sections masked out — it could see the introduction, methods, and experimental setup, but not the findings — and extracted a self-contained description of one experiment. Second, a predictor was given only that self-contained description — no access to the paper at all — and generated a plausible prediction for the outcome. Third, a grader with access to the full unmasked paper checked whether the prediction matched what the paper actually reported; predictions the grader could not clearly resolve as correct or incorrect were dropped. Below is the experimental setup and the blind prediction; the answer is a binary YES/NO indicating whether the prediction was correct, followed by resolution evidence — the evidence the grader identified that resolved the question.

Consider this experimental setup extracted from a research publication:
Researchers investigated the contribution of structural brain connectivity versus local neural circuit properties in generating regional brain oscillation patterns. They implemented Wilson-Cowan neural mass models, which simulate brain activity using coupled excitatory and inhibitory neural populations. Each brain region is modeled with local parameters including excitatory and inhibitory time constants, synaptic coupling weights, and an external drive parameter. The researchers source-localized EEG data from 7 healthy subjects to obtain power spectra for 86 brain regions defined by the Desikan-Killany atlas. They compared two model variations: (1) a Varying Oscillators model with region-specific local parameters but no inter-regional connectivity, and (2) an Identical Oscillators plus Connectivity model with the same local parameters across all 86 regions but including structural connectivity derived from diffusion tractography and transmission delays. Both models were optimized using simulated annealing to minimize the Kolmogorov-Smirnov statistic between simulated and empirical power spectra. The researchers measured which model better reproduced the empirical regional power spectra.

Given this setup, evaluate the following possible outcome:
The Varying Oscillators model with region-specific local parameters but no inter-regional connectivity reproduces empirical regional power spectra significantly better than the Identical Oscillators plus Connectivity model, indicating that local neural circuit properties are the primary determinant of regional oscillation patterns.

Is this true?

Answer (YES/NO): YES